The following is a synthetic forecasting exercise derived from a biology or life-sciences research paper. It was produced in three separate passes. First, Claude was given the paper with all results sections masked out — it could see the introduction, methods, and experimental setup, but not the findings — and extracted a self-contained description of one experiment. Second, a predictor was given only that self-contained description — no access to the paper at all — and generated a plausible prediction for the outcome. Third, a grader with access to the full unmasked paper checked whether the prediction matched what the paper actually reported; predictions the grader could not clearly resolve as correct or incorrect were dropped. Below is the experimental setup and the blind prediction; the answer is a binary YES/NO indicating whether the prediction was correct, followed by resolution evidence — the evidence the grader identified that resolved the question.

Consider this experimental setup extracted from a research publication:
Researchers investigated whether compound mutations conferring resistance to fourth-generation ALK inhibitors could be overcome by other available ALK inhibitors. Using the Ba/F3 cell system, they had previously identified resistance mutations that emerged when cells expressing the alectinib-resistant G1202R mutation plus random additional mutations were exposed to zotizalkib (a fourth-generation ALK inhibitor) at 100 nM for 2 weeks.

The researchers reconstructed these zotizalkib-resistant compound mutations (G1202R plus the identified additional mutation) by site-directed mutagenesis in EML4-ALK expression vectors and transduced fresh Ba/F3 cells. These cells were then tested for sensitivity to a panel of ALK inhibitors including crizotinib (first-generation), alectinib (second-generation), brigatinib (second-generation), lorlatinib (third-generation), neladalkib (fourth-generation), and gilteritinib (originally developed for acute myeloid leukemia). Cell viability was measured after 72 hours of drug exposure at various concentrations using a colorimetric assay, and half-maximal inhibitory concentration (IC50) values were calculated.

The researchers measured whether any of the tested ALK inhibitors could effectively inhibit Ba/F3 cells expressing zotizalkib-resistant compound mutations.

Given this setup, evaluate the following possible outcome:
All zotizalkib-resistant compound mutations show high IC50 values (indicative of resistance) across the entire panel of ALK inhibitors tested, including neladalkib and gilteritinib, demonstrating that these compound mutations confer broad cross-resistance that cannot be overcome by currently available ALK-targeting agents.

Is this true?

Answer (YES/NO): NO